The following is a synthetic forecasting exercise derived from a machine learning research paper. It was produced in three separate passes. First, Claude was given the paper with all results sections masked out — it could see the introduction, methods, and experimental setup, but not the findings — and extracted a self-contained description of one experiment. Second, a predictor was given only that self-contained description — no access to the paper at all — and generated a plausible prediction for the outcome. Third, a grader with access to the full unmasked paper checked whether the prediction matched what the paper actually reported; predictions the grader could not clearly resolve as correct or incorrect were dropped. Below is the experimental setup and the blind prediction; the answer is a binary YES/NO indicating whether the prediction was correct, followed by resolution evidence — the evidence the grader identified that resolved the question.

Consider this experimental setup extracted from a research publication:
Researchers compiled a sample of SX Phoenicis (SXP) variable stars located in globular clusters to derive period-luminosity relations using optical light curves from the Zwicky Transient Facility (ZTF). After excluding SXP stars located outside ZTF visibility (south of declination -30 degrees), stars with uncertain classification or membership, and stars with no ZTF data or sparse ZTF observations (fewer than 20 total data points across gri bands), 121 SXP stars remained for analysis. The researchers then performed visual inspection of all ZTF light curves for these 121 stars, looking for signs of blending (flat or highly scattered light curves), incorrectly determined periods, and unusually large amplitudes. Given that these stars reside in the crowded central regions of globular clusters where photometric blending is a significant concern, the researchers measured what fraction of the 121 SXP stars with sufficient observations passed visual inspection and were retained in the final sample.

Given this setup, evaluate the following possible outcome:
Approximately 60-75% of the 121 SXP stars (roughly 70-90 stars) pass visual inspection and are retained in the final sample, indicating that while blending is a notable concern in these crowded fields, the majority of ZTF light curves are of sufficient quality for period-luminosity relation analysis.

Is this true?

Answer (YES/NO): NO